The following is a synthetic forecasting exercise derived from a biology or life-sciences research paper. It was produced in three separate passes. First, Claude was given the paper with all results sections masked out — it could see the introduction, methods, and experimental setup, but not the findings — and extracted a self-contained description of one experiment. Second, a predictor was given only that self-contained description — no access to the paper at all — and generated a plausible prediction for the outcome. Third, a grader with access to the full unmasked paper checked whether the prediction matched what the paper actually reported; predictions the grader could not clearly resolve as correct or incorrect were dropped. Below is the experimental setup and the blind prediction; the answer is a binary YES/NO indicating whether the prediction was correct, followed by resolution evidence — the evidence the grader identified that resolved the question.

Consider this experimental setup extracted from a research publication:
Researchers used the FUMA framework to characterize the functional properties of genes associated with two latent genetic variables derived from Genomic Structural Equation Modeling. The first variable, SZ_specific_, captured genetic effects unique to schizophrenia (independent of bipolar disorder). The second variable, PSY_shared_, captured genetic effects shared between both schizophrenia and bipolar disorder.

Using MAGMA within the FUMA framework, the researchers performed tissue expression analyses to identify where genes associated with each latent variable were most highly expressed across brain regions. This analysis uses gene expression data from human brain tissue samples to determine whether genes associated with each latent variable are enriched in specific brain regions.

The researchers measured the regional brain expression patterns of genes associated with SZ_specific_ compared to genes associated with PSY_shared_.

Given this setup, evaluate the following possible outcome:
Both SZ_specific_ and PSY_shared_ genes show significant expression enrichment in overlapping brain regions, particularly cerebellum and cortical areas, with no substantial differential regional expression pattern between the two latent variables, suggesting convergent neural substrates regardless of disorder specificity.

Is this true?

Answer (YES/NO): NO